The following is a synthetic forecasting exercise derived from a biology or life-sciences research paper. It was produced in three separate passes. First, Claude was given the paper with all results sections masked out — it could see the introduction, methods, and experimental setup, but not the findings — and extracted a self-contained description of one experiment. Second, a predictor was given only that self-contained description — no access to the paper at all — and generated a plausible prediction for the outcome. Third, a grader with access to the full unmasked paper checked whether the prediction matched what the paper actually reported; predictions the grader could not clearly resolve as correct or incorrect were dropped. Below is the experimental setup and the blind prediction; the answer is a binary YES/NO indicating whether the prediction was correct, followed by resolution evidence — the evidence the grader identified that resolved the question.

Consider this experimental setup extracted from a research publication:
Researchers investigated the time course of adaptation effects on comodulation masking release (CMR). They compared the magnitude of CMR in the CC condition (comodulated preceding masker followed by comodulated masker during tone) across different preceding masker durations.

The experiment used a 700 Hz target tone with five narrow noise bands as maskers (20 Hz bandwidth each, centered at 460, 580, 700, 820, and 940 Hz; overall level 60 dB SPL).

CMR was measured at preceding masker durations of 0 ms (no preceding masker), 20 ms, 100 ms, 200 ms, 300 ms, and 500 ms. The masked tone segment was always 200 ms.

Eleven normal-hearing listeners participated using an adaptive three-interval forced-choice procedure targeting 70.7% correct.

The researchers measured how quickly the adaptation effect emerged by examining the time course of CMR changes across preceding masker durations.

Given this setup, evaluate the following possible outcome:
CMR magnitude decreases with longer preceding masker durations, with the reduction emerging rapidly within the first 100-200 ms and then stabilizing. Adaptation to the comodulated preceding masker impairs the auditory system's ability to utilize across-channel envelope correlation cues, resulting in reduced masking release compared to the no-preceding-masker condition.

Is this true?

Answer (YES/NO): NO